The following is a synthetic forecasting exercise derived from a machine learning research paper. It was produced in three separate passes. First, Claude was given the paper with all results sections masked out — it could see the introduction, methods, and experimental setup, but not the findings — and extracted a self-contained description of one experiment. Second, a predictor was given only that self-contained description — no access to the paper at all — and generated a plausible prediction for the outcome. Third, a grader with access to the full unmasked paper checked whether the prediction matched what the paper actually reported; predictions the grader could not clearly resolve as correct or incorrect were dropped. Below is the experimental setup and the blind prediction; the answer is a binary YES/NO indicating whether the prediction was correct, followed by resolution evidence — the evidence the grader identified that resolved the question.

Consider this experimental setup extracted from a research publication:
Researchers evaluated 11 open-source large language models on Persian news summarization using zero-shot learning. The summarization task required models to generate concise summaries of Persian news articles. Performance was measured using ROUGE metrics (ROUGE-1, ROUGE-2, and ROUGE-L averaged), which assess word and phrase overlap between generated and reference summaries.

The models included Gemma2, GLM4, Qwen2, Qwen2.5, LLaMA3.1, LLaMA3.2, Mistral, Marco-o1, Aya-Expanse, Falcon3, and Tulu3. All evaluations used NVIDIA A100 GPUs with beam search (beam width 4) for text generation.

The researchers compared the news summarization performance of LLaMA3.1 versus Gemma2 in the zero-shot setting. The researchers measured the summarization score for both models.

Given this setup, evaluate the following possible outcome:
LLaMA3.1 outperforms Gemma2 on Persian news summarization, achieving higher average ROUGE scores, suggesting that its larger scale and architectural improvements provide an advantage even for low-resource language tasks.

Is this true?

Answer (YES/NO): YES